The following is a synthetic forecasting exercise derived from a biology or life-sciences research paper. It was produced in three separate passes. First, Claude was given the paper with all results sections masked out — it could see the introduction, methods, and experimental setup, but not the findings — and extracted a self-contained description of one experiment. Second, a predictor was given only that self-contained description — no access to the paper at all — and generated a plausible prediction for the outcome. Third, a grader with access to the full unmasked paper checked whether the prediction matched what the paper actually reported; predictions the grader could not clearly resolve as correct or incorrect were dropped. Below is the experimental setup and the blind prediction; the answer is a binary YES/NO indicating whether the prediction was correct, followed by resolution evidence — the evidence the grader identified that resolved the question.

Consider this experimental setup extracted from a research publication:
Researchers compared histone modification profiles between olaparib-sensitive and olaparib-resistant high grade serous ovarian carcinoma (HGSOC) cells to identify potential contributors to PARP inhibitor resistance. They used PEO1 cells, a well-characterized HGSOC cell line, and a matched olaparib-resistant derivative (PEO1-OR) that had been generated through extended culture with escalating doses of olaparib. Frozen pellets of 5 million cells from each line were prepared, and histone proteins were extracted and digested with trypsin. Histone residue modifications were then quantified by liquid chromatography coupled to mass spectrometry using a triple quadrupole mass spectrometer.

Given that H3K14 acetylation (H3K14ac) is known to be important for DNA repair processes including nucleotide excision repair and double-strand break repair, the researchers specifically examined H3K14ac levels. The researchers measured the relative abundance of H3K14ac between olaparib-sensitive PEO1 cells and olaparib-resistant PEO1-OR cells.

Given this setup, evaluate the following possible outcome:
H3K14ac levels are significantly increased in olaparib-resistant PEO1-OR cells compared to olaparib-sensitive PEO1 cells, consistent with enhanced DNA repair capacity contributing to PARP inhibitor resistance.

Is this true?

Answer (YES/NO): YES